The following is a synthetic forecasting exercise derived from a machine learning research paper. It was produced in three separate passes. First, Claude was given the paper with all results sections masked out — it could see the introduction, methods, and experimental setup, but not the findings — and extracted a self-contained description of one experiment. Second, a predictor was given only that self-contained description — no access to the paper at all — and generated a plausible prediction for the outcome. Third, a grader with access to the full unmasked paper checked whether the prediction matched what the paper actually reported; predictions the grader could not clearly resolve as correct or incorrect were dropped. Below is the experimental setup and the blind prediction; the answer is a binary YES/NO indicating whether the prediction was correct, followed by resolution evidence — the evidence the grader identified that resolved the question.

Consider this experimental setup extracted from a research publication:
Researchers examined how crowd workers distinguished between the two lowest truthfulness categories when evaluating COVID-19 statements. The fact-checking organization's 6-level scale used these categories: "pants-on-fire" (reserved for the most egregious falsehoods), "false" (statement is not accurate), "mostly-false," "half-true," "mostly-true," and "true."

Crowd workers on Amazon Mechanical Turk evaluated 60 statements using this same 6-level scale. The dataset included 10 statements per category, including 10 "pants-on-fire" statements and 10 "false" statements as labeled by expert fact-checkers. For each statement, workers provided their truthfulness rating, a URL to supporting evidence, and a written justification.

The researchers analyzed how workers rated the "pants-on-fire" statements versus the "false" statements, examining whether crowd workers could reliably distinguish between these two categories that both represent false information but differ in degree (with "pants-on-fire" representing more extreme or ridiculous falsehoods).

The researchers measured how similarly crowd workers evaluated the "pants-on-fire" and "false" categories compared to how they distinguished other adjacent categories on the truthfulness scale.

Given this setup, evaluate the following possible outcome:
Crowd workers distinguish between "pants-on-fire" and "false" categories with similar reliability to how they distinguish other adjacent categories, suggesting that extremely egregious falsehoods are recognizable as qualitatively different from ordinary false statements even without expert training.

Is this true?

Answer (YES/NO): NO